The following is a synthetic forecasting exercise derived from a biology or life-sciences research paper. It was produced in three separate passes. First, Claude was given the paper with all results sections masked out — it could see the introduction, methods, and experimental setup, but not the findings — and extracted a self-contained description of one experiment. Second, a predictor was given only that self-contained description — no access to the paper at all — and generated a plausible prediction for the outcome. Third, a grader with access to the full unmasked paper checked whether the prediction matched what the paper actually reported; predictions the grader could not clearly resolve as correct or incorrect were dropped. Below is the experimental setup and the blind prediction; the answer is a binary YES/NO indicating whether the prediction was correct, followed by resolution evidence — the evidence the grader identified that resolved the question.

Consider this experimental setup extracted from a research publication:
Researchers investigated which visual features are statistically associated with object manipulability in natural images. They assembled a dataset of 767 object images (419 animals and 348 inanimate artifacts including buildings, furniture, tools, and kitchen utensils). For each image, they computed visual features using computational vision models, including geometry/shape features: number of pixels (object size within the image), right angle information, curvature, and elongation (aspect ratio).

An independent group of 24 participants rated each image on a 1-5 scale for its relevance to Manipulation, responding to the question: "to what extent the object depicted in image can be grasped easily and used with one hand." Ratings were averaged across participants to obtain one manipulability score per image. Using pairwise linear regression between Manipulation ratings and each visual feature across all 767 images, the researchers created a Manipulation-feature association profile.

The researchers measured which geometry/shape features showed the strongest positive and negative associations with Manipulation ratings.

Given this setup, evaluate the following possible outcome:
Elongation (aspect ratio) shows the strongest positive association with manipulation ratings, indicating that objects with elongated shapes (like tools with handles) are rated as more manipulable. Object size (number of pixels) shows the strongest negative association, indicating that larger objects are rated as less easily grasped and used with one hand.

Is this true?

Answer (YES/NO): YES